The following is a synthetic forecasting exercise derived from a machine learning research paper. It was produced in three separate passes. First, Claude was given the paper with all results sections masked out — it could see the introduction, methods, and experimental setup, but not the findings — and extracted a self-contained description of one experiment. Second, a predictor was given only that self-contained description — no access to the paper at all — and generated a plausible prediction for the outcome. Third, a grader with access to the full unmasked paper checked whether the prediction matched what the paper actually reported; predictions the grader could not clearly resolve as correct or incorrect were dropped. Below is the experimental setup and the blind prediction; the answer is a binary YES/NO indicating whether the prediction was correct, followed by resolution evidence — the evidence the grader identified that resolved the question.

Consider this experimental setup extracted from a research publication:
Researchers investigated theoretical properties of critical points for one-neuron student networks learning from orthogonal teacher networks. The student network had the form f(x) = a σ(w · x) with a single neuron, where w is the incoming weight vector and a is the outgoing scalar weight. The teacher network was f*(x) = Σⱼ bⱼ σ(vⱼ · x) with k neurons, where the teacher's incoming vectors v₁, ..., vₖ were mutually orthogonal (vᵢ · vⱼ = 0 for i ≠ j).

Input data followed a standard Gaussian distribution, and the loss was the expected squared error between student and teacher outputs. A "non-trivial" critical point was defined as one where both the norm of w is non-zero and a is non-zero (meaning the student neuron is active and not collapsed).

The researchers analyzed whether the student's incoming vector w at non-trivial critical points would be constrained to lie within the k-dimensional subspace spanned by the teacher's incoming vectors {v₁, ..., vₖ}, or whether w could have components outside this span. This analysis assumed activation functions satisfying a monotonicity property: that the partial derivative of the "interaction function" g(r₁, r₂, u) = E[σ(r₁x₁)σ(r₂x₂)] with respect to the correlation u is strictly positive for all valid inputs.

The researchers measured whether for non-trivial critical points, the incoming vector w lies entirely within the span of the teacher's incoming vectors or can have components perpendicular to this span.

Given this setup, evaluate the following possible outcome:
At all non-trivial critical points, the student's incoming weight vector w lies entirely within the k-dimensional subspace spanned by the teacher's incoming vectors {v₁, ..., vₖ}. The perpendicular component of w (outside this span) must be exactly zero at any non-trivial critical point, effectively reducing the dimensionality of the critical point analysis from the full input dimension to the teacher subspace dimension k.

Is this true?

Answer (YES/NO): YES